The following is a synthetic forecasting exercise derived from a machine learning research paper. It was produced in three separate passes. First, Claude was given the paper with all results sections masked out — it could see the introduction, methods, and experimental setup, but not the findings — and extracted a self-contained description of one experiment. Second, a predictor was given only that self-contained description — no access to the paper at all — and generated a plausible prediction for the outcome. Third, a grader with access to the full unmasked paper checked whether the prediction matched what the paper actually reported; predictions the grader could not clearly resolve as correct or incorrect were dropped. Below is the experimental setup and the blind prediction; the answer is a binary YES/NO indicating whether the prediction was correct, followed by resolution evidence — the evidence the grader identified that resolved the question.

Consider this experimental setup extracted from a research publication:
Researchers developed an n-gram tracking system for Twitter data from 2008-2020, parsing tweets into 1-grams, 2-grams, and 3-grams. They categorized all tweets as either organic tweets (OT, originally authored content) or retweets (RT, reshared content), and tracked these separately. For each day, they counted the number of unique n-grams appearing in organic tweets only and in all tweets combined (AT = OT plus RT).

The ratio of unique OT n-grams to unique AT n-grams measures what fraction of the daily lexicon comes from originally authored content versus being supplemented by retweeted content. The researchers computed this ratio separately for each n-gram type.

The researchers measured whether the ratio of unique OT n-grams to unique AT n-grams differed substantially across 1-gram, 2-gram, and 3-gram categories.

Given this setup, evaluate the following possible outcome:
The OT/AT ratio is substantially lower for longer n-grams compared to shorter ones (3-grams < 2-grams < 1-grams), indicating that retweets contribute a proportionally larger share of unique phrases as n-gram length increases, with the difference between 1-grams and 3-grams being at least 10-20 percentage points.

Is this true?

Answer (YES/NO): NO